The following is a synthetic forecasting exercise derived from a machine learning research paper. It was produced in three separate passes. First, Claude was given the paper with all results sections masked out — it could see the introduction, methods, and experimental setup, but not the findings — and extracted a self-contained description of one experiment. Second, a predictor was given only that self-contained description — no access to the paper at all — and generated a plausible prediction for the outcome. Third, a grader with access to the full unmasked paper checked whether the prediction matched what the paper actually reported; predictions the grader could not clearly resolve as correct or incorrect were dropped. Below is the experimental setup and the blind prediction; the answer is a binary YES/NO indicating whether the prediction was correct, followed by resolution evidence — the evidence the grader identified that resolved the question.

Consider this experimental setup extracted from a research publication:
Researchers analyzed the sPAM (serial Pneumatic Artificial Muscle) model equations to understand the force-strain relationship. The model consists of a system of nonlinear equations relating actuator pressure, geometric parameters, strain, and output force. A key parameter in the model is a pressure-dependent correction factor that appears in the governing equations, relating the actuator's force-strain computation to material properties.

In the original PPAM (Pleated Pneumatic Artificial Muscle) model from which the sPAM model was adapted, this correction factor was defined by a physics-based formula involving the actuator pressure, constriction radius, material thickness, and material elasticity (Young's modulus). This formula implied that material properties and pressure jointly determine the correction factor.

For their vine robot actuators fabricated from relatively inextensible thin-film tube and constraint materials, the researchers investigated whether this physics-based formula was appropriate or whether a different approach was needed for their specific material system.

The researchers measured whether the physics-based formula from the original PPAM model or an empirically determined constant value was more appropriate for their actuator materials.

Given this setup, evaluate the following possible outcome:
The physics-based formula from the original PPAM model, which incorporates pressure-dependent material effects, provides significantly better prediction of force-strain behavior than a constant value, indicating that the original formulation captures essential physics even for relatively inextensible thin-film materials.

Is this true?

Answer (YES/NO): NO